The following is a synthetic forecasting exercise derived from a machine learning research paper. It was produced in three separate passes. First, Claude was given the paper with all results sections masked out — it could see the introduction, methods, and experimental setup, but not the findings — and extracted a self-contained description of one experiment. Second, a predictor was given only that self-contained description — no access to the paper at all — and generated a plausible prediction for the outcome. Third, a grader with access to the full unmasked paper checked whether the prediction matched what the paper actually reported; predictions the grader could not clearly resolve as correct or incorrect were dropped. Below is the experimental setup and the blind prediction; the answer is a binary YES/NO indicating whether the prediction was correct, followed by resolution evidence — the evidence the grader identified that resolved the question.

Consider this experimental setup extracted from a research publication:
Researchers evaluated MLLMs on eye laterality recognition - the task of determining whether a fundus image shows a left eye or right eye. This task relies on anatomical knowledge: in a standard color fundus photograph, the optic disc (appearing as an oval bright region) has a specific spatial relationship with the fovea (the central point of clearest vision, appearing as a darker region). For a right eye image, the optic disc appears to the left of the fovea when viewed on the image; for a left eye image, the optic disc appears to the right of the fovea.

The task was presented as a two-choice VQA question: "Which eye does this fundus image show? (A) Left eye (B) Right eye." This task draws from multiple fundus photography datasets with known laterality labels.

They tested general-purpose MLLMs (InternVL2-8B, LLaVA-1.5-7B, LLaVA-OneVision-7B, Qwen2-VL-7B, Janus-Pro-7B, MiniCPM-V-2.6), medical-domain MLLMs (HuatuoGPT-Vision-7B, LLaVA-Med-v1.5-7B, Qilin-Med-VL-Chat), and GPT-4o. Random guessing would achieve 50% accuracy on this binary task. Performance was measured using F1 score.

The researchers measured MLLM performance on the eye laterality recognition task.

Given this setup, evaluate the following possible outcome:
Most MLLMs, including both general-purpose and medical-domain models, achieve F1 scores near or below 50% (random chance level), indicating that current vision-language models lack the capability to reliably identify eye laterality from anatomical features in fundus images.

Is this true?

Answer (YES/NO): YES